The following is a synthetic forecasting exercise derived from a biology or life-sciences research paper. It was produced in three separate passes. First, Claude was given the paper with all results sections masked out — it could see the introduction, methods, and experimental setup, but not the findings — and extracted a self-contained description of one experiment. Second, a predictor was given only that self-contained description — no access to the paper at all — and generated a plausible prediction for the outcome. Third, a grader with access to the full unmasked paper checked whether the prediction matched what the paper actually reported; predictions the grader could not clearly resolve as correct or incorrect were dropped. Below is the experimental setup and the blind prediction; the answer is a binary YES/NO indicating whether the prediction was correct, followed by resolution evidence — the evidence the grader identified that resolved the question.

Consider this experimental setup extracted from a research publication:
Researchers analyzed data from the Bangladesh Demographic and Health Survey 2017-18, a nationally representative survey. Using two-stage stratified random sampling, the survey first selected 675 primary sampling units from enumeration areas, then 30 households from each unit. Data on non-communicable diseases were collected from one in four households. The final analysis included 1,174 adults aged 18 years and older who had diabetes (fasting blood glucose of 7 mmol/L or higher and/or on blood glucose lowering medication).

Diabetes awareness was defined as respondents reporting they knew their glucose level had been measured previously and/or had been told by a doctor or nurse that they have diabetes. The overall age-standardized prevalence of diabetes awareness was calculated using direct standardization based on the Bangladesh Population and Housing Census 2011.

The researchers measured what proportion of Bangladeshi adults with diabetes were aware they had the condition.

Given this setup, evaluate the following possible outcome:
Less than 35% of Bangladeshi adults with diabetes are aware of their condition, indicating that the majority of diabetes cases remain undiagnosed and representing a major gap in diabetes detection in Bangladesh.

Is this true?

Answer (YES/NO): YES